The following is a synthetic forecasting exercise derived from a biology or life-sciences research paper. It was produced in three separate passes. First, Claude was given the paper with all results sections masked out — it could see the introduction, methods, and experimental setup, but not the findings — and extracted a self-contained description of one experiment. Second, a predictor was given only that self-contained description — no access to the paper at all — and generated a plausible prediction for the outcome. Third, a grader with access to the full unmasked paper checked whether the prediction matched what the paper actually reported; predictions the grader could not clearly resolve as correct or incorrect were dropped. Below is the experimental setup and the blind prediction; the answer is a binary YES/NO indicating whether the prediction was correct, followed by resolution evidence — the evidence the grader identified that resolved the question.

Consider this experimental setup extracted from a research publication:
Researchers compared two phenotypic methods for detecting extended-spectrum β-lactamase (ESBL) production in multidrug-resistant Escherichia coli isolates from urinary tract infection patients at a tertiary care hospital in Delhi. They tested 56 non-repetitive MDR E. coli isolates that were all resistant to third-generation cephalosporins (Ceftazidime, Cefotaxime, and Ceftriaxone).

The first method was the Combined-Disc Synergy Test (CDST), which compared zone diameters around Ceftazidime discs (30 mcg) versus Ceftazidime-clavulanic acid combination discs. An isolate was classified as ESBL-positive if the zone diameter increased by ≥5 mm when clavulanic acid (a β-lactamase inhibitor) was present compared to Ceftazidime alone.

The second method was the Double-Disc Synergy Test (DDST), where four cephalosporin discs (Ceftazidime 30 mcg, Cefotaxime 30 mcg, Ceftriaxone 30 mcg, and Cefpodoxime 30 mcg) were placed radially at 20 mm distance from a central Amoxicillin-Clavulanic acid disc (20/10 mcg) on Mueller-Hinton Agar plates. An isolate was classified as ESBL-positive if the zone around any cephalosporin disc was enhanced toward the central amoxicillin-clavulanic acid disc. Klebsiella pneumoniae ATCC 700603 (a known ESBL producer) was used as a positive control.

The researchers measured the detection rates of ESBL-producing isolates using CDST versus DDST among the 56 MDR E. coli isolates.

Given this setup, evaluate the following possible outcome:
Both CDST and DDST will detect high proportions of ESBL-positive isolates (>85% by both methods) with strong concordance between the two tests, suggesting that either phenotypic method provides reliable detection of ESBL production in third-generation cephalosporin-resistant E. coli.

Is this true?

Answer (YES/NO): NO